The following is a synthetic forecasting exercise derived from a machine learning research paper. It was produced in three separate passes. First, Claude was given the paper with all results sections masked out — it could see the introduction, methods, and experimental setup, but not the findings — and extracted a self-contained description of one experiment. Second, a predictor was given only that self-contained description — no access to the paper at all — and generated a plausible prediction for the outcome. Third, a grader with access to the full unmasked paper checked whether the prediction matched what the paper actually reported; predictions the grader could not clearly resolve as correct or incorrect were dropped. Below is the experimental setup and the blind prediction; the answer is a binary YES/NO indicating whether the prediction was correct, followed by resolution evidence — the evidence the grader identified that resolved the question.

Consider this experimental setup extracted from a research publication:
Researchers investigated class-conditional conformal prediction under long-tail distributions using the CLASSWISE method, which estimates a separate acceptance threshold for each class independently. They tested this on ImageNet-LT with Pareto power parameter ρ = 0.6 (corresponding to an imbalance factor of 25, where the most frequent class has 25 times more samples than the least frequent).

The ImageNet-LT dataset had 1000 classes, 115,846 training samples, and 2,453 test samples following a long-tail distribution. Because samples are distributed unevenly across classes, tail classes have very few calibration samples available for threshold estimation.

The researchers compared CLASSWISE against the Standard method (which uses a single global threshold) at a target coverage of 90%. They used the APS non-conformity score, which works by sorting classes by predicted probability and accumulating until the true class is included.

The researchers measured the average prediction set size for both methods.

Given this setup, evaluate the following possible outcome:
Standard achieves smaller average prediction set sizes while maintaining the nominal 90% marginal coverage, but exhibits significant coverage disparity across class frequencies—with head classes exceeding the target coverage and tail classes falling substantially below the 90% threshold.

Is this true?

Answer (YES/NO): YES